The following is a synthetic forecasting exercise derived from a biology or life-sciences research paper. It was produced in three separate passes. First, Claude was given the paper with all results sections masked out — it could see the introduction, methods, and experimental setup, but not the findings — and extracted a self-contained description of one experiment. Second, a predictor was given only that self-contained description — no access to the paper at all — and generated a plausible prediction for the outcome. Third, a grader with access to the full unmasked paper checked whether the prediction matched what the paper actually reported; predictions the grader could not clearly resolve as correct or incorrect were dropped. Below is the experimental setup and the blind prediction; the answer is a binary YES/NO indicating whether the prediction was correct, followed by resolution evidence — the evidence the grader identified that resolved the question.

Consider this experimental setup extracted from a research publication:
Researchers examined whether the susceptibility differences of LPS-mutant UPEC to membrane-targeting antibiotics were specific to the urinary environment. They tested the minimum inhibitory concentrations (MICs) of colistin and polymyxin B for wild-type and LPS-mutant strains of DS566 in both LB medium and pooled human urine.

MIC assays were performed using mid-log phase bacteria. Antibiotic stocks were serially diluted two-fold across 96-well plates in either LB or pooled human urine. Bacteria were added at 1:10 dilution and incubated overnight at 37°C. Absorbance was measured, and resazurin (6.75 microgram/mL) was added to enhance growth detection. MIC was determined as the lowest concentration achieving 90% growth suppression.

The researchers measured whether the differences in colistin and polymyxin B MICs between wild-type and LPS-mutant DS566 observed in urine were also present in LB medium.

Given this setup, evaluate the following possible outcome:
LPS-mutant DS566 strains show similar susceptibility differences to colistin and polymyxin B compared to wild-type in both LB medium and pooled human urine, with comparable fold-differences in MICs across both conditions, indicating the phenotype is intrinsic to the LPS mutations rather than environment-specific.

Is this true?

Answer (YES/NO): NO